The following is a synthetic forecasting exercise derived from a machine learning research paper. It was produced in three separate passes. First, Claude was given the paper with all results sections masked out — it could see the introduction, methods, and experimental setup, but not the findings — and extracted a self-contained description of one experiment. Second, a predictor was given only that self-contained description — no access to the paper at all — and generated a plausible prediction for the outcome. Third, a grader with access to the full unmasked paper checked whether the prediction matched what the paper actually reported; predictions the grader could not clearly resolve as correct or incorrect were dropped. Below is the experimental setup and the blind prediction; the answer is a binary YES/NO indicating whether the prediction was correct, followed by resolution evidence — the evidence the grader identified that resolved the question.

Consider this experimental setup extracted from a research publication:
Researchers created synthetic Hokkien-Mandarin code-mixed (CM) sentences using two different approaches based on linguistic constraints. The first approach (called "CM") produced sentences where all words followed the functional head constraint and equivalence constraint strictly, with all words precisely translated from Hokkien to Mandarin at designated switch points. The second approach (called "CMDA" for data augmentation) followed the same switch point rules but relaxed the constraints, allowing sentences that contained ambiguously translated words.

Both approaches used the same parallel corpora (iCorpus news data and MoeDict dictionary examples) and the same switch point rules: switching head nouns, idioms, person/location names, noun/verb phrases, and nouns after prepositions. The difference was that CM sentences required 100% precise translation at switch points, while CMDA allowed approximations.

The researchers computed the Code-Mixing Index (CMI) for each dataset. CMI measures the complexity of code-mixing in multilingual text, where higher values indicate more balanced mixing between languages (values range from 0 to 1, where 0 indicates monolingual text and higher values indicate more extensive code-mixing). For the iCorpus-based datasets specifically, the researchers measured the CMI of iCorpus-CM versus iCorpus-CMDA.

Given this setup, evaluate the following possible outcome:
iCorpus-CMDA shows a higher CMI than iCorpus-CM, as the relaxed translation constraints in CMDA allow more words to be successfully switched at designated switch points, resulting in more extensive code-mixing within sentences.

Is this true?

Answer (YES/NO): NO